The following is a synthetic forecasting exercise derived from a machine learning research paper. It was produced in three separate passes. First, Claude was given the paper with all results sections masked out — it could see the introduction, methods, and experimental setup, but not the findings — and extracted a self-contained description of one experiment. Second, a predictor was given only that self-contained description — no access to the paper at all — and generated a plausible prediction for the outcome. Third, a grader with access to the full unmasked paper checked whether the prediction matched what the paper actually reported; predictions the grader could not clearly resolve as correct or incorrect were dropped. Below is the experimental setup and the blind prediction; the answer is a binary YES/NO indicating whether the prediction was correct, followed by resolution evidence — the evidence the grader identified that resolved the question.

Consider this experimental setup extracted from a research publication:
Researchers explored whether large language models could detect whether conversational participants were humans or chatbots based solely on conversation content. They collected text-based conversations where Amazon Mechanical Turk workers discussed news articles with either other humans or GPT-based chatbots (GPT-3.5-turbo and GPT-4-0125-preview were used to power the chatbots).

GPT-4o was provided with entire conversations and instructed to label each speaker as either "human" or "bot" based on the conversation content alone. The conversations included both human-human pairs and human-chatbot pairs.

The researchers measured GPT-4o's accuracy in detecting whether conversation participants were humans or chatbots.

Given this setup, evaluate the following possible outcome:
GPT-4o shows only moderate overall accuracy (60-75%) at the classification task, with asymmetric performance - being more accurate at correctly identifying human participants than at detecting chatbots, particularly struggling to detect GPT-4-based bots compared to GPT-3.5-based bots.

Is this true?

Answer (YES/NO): YES